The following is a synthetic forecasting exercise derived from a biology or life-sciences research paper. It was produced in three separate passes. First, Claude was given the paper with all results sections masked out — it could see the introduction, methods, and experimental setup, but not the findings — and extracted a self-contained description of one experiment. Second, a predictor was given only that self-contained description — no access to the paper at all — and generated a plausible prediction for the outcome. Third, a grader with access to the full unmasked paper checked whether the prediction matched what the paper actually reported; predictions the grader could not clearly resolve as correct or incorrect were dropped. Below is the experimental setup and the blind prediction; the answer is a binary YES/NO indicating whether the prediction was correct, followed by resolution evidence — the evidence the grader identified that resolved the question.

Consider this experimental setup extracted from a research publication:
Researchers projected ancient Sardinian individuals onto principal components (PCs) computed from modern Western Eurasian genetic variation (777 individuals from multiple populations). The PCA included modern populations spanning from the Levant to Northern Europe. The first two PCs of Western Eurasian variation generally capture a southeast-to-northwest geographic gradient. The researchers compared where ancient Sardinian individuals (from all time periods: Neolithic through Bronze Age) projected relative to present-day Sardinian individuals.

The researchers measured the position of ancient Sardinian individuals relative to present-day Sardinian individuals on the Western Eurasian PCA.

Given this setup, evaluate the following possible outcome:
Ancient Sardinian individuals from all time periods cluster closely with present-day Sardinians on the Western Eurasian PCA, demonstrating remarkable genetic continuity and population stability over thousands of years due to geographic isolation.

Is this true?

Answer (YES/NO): NO